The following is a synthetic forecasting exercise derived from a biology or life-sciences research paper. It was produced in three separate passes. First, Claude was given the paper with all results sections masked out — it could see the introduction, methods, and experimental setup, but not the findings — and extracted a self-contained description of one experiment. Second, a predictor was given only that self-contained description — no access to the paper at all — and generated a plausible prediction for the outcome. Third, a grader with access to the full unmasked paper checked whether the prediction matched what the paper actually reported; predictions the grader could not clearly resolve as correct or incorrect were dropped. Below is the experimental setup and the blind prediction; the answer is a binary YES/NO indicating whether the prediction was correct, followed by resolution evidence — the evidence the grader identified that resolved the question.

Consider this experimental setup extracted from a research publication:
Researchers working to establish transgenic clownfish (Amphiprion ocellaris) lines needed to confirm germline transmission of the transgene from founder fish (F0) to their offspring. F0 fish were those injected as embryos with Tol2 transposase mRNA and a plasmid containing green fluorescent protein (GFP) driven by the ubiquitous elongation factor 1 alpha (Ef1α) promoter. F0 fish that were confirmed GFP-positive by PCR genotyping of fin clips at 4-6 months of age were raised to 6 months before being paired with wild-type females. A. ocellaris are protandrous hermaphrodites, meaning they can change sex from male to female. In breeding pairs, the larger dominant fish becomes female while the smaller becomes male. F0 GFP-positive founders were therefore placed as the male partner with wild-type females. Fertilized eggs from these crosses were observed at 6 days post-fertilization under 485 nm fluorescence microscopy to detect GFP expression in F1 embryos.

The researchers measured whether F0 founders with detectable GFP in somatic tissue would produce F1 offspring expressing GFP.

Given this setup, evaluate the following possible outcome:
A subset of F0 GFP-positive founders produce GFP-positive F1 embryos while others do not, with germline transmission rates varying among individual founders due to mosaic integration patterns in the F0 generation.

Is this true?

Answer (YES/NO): YES